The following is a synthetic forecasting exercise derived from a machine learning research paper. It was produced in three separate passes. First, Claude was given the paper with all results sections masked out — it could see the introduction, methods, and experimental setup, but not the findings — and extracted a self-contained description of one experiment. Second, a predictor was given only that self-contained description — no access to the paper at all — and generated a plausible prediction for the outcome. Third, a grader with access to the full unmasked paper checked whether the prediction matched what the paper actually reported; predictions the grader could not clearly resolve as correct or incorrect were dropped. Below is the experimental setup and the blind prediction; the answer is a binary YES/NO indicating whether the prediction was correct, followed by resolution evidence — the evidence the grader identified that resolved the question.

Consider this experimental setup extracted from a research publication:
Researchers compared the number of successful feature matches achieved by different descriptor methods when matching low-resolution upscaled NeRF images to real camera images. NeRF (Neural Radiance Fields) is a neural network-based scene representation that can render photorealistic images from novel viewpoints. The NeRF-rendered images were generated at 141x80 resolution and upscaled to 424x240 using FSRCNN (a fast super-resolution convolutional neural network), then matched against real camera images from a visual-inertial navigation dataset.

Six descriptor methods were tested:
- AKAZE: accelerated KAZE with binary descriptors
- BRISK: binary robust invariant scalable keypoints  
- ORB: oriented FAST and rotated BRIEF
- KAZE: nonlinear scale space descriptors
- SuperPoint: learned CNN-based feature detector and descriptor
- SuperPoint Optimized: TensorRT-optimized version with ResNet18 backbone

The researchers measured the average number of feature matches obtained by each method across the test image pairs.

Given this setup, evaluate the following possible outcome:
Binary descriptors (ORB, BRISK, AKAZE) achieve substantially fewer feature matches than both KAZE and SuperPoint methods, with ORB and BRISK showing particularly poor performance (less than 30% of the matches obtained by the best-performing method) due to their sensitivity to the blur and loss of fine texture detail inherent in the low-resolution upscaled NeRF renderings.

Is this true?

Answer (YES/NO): NO